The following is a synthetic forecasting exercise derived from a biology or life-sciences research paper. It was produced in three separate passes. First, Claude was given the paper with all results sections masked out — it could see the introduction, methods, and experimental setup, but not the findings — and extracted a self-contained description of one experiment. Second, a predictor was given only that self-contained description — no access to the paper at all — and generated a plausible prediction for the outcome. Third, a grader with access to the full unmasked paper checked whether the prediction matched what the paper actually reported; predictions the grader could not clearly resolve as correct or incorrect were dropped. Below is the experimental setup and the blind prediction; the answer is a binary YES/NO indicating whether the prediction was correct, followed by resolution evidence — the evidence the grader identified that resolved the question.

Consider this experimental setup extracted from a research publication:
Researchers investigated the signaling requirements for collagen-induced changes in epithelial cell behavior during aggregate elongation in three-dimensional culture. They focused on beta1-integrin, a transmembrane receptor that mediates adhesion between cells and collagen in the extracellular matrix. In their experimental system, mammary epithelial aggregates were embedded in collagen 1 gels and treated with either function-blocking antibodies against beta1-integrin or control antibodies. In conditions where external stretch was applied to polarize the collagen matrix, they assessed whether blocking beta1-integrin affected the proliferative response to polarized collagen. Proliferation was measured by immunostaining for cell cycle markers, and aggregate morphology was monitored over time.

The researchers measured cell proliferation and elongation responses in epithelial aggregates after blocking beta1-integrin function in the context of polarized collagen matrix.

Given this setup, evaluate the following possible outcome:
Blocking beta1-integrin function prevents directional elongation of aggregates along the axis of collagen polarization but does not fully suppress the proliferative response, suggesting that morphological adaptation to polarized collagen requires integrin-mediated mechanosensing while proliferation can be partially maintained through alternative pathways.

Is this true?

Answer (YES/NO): NO